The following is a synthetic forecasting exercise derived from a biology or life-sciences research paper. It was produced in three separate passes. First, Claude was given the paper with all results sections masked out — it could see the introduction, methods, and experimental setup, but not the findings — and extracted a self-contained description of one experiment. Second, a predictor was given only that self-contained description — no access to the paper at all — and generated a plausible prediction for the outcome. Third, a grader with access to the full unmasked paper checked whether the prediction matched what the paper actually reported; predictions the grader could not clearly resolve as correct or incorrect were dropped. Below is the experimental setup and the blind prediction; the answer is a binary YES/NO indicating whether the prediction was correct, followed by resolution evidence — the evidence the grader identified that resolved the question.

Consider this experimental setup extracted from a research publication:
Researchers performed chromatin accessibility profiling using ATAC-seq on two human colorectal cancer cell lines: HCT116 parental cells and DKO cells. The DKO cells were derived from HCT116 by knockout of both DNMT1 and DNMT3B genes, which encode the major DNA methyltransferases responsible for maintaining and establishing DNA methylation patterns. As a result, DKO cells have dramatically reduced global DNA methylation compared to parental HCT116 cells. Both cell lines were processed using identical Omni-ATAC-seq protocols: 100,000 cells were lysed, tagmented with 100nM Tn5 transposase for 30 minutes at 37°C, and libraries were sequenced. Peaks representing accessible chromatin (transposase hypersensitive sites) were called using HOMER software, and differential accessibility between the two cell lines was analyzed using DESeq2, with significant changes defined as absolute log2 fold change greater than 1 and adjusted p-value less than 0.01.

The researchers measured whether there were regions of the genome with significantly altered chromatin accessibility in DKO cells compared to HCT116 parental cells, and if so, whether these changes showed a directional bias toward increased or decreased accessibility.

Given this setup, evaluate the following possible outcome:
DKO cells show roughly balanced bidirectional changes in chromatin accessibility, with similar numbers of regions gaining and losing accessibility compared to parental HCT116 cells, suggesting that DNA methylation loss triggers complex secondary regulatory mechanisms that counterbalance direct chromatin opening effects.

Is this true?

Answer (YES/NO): NO